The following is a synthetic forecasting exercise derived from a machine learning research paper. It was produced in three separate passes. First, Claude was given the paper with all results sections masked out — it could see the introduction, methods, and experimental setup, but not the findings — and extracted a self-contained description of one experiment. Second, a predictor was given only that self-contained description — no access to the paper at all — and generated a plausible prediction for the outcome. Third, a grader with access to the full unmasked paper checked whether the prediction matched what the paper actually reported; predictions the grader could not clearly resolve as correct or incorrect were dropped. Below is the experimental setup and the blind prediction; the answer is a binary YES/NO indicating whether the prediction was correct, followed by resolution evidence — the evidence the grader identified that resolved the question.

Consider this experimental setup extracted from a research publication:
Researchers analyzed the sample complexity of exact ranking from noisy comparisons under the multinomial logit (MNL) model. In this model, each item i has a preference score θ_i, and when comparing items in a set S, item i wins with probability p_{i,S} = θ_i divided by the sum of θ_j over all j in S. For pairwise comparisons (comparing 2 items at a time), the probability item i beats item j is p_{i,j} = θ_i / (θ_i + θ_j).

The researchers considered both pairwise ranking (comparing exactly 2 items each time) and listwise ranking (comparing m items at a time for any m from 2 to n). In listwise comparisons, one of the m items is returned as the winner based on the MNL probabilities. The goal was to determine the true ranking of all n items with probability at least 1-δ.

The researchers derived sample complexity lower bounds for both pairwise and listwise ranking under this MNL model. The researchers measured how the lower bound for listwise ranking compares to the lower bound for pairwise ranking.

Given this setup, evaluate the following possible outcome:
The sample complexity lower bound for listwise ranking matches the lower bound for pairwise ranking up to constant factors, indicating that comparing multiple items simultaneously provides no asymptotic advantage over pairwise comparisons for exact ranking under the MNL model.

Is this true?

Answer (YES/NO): YES